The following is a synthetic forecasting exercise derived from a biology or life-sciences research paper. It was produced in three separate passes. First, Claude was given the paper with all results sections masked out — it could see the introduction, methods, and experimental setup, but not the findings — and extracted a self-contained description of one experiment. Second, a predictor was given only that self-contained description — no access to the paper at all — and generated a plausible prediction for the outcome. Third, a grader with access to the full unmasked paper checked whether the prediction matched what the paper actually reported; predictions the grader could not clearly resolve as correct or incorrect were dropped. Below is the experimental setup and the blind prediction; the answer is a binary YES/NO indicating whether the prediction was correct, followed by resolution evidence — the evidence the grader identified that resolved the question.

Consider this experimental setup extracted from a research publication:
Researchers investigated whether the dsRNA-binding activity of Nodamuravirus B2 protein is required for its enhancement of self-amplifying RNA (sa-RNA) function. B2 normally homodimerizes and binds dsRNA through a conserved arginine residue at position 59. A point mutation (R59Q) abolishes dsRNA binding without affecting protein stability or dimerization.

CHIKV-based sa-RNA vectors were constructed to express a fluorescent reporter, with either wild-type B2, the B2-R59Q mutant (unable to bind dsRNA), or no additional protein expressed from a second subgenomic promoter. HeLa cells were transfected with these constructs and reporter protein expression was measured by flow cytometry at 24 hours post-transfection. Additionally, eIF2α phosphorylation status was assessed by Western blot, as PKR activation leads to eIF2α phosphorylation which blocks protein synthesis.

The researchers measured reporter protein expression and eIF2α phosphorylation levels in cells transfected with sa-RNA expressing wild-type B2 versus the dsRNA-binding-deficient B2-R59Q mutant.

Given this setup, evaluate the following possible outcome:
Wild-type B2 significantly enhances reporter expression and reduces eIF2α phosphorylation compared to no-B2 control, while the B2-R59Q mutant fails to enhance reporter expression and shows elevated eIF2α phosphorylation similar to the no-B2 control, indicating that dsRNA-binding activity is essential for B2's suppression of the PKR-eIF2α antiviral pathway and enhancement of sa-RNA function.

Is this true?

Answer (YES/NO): YES